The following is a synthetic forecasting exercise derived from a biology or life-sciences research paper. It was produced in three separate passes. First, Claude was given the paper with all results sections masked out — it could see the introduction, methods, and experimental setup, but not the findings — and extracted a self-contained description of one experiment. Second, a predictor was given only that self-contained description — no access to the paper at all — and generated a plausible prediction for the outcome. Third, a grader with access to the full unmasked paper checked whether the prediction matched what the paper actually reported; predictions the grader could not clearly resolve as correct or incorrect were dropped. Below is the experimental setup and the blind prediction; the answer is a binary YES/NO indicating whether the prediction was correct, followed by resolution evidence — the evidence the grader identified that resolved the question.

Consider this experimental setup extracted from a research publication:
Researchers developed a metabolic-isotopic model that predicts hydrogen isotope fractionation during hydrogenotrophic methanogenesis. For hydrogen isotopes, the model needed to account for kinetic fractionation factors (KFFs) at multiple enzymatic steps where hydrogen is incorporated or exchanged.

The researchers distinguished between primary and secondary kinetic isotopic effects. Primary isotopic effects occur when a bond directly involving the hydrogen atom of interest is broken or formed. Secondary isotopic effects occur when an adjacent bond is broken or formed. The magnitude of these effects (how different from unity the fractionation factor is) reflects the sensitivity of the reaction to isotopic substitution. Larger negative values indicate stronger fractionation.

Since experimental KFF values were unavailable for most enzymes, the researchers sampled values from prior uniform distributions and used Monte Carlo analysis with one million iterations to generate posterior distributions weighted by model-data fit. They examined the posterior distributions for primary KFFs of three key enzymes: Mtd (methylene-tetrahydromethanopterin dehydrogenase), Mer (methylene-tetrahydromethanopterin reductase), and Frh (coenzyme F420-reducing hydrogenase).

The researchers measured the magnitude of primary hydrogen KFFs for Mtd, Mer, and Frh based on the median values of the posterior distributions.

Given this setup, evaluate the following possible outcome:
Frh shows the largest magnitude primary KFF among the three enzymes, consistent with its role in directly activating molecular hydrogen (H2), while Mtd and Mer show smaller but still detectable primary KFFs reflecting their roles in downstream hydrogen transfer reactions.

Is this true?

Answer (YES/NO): NO